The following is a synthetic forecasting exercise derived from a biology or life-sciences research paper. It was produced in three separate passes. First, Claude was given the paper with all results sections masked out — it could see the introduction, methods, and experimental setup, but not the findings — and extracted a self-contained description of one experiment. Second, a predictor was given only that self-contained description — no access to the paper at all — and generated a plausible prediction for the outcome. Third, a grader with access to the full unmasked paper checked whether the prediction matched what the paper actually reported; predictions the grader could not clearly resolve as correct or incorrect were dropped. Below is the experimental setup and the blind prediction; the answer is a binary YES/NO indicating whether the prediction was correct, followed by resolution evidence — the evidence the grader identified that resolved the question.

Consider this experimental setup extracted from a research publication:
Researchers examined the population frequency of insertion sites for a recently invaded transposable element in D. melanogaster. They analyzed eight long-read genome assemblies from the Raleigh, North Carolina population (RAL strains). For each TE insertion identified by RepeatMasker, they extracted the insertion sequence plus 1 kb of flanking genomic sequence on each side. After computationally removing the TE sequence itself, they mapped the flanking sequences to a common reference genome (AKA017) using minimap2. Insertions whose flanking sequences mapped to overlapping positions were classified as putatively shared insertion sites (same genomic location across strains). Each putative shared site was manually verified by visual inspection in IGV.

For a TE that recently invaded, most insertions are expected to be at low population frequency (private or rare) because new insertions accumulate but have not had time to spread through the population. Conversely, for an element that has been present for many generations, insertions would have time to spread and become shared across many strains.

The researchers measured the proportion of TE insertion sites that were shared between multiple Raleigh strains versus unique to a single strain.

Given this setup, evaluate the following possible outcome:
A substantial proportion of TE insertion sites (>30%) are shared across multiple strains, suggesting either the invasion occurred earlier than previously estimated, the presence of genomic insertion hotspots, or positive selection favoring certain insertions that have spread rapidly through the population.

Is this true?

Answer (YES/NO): NO